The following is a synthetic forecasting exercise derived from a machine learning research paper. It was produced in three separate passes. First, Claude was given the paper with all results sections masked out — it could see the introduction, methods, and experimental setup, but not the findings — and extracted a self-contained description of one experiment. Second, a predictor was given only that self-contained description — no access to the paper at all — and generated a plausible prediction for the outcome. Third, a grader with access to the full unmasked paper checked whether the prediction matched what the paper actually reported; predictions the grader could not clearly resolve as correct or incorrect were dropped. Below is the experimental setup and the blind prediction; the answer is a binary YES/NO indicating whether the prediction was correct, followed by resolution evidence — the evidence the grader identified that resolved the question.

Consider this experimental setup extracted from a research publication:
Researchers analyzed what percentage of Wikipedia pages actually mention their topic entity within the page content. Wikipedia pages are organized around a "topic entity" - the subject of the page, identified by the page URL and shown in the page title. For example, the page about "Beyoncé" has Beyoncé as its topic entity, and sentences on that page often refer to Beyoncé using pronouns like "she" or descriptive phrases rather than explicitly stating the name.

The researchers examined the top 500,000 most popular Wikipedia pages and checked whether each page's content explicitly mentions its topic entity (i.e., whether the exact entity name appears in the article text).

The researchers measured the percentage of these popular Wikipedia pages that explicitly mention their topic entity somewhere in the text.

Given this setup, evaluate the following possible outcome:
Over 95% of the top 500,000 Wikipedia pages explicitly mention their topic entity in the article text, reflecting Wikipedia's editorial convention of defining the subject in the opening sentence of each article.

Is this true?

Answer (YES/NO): NO